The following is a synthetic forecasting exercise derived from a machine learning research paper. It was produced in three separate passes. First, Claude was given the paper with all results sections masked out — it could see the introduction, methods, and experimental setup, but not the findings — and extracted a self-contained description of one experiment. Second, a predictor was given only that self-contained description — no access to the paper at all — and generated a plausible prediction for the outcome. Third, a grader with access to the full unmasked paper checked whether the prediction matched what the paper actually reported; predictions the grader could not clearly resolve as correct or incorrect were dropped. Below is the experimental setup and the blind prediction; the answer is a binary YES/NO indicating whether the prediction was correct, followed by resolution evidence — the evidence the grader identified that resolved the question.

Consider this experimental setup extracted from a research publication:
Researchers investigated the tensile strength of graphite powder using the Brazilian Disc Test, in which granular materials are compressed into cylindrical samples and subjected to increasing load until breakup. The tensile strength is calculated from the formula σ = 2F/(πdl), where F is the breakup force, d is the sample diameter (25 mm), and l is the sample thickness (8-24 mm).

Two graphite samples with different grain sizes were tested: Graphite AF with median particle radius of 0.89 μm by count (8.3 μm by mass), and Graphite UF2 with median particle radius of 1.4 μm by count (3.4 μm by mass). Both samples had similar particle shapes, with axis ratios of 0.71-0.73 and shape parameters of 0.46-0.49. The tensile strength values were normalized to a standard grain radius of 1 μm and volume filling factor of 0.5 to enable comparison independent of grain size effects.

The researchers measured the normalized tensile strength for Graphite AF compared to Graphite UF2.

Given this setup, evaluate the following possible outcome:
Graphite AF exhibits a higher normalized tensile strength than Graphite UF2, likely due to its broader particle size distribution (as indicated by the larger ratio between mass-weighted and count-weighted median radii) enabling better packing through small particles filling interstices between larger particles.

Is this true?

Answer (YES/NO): NO